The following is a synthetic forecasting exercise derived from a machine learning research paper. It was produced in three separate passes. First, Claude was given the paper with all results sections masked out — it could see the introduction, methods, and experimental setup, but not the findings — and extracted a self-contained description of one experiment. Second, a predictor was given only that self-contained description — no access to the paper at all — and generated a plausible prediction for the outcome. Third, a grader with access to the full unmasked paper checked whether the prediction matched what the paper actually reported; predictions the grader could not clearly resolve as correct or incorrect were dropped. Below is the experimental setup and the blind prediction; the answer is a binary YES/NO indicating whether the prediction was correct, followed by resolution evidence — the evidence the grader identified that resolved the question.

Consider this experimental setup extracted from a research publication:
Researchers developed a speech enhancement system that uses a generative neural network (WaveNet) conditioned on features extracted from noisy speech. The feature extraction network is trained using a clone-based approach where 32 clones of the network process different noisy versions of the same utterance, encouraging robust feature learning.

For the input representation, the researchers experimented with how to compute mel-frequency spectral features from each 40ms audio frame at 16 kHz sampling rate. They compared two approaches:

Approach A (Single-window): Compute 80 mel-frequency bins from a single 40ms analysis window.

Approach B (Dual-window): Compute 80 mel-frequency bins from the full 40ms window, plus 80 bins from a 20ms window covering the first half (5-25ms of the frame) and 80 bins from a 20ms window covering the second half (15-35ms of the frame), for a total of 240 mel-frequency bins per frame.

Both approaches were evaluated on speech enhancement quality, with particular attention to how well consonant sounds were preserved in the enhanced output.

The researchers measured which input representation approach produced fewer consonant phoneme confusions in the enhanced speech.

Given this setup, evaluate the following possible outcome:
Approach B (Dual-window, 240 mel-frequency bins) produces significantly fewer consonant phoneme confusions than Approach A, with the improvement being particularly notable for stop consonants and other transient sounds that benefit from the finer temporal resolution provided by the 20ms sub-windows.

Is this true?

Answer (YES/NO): NO